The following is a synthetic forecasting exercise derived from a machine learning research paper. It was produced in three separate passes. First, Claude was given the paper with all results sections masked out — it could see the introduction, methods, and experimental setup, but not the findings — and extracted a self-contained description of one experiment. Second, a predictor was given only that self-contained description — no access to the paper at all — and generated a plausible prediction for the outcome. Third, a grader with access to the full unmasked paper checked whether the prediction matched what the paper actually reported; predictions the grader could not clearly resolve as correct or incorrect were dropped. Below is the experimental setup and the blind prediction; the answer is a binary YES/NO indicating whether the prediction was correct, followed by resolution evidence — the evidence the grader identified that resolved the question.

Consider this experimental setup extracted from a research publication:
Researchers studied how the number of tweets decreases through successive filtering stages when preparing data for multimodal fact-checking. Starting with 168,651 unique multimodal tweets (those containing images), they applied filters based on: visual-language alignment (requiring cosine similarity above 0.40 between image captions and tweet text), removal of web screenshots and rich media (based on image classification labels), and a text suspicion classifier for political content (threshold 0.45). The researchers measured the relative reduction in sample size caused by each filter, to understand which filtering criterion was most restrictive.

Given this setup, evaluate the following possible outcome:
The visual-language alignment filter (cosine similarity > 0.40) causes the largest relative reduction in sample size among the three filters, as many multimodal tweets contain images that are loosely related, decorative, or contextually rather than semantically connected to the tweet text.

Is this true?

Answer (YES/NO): NO